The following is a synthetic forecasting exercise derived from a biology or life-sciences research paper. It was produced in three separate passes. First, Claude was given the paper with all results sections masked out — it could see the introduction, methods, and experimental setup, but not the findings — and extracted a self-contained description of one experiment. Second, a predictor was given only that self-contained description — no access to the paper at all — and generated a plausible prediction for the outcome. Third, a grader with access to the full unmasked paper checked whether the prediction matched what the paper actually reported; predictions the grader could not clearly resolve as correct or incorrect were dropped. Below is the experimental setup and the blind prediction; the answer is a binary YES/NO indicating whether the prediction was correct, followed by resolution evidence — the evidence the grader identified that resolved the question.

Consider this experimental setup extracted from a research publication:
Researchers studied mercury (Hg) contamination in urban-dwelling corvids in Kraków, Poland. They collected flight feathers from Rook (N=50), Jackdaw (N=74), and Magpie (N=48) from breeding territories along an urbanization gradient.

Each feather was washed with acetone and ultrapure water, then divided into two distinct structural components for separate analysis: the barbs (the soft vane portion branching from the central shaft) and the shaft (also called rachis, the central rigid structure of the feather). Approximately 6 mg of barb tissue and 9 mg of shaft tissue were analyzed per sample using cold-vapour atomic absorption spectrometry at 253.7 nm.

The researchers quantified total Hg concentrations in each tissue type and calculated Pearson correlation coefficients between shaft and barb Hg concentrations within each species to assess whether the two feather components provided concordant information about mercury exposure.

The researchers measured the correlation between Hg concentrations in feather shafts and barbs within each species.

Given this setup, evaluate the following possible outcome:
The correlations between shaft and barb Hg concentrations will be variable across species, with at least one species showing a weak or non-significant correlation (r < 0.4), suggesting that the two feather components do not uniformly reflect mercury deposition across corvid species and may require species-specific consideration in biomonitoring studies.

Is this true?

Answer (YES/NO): NO